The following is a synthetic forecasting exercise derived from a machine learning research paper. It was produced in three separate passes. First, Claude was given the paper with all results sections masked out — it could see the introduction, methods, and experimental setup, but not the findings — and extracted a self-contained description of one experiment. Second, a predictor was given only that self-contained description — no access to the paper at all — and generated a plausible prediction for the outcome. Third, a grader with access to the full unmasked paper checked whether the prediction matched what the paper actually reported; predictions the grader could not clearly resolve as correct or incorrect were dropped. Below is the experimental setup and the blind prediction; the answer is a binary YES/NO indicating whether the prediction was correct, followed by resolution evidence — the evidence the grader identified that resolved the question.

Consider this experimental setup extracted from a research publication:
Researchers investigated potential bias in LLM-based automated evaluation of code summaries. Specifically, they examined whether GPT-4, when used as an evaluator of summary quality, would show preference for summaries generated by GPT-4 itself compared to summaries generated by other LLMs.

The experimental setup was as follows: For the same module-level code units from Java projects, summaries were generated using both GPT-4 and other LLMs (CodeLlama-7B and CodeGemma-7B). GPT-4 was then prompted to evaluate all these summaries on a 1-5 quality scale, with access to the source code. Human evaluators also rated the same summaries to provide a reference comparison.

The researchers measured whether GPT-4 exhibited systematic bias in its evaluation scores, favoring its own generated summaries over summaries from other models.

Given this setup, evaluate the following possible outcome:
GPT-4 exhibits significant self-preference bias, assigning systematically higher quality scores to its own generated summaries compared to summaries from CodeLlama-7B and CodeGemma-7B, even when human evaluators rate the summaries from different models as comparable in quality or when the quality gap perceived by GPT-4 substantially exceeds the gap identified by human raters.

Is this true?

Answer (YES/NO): YES